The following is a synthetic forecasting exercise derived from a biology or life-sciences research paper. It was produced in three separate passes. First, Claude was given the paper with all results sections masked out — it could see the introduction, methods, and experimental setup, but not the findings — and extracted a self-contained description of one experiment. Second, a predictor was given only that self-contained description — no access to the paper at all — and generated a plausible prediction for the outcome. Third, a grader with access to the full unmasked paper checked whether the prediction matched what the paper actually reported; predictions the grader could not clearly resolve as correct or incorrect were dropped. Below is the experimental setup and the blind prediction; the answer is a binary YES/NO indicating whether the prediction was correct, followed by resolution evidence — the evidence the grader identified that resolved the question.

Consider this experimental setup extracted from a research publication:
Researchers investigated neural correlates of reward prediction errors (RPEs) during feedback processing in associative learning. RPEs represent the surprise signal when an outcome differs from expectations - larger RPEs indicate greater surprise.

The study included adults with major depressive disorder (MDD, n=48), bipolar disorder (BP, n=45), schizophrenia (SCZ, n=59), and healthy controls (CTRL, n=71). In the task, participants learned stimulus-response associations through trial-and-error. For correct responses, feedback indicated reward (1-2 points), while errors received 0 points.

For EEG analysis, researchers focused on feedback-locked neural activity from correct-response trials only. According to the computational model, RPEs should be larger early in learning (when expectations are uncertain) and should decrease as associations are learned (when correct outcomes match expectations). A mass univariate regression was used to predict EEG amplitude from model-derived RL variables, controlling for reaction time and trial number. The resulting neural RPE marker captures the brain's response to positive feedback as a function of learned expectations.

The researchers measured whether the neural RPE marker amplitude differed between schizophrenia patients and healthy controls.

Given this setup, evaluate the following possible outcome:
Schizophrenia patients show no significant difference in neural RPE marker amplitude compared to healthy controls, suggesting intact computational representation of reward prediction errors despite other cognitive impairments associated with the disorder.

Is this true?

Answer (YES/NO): NO